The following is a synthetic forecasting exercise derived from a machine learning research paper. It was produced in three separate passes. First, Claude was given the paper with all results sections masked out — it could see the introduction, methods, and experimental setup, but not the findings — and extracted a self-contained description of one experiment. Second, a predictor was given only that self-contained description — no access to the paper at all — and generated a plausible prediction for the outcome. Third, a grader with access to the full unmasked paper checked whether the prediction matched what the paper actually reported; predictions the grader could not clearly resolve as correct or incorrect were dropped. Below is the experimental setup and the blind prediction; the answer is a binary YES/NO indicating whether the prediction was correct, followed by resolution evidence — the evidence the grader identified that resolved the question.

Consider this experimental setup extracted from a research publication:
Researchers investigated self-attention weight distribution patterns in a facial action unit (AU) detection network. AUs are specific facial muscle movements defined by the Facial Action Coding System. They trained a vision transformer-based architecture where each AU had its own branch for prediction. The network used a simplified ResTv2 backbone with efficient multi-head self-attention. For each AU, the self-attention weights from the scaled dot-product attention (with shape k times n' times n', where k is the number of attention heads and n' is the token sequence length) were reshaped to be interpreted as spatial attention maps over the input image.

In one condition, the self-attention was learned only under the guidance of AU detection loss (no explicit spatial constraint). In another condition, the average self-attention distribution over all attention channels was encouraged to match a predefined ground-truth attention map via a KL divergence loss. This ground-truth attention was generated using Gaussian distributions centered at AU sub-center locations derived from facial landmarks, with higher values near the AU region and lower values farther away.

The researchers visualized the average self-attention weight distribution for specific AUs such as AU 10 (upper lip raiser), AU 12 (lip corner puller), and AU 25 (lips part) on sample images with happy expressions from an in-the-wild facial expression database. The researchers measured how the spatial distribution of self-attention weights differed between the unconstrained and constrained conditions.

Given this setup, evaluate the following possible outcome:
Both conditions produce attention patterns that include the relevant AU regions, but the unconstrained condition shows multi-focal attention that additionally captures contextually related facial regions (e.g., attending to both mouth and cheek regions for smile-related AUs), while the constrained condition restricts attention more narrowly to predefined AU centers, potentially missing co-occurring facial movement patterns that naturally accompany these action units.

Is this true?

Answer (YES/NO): NO